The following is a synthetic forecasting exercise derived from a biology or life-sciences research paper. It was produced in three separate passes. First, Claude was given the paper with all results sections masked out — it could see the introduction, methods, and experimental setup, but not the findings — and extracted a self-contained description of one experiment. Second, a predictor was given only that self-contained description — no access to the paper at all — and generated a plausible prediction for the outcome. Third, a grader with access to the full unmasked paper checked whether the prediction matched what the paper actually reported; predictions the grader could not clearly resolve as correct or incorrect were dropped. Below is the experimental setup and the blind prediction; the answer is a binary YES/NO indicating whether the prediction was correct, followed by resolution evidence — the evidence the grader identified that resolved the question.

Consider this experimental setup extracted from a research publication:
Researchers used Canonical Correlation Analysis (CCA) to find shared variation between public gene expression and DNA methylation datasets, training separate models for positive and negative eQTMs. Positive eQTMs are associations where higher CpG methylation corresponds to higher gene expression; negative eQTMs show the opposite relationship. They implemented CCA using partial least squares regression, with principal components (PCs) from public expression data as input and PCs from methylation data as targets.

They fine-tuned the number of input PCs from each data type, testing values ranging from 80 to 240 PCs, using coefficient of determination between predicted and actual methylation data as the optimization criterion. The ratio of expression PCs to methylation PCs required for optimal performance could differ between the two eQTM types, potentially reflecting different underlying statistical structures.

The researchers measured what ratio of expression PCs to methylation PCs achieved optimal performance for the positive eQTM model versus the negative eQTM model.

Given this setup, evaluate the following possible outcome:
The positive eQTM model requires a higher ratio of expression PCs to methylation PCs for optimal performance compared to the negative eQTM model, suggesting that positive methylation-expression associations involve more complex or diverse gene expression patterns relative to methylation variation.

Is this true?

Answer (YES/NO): YES